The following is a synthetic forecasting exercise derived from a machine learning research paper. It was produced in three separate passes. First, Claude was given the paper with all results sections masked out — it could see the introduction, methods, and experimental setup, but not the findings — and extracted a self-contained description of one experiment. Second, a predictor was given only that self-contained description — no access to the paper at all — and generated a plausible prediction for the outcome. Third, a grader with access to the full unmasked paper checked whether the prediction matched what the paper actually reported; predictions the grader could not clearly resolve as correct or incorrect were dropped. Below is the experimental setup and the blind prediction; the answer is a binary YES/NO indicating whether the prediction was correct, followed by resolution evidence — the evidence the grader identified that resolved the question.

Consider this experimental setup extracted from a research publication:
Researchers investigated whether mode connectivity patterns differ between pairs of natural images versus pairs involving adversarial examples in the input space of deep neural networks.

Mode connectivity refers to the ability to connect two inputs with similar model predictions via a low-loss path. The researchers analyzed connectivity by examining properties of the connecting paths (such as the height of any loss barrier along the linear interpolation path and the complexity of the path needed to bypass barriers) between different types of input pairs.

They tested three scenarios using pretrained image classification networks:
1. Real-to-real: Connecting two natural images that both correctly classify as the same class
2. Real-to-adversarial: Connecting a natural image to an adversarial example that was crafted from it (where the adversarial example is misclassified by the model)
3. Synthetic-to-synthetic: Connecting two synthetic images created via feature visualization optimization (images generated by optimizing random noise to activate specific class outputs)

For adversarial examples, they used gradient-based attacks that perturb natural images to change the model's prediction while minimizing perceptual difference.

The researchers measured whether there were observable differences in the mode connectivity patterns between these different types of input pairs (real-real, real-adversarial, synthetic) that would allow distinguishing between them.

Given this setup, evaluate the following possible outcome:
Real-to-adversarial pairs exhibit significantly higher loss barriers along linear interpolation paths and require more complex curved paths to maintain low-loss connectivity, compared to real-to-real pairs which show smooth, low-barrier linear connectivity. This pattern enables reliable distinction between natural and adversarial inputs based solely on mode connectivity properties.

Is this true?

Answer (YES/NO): YES